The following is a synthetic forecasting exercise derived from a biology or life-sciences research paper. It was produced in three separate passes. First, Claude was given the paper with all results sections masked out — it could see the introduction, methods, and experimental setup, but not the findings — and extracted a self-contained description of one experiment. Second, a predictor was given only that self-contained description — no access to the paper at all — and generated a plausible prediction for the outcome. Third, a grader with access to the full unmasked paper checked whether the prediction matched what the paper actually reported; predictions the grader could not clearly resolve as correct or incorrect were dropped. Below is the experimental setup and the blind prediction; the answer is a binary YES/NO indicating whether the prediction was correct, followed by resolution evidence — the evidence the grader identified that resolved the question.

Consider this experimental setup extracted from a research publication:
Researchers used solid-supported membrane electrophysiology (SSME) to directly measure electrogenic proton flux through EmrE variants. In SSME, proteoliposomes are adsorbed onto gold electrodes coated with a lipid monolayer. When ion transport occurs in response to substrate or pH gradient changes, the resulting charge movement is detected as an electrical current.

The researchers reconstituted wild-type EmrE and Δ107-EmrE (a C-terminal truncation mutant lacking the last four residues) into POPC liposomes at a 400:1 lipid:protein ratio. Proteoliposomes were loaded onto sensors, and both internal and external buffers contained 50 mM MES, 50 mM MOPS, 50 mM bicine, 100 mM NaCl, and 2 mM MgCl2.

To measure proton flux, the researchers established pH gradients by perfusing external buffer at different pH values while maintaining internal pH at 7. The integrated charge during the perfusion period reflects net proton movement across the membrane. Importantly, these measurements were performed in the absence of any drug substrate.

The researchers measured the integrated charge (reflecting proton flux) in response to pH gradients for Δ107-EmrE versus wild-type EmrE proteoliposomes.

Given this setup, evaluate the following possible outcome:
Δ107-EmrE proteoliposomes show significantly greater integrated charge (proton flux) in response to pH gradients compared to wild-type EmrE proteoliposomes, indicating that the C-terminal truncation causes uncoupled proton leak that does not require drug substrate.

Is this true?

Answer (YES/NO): YES